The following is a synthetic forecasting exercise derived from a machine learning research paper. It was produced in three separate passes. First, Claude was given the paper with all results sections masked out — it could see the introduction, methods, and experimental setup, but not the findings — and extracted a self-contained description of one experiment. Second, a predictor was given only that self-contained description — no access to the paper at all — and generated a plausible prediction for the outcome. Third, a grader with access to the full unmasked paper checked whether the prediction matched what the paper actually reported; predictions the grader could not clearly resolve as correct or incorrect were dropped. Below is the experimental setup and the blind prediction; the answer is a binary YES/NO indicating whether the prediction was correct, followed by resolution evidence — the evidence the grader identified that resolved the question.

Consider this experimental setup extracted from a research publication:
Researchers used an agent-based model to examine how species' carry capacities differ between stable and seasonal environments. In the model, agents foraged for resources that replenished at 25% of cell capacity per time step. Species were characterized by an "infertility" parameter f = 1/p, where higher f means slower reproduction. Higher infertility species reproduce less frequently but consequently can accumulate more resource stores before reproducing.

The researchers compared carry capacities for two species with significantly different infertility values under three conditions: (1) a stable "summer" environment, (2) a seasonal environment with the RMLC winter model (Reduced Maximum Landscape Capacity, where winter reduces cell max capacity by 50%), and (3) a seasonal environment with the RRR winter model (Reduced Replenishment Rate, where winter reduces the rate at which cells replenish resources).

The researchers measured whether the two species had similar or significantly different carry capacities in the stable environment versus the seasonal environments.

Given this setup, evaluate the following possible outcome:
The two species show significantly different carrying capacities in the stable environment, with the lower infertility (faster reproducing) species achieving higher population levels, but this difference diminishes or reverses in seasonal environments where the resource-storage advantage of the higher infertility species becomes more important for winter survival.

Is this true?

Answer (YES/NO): NO